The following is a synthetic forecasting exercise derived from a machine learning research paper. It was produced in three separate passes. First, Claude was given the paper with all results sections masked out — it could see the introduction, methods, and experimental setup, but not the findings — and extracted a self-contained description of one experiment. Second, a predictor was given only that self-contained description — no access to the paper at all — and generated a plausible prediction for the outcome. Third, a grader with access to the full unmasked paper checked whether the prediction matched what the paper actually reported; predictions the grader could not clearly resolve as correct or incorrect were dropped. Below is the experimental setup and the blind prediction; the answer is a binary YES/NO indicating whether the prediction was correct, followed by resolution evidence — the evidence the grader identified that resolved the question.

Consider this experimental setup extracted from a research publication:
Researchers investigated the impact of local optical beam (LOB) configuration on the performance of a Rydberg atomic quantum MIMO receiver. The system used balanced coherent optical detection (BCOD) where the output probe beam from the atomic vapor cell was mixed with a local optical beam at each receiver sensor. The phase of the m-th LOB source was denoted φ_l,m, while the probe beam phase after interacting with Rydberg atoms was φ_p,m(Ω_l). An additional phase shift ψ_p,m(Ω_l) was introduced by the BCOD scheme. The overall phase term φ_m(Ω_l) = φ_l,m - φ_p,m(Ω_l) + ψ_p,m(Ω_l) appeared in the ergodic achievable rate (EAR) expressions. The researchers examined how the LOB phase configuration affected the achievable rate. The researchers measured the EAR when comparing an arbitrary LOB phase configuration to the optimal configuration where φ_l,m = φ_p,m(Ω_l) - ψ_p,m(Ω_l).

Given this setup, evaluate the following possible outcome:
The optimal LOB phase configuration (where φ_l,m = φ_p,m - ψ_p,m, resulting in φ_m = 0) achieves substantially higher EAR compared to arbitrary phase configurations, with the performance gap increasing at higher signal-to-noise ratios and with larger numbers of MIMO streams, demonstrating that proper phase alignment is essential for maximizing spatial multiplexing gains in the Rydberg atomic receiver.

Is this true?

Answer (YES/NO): NO